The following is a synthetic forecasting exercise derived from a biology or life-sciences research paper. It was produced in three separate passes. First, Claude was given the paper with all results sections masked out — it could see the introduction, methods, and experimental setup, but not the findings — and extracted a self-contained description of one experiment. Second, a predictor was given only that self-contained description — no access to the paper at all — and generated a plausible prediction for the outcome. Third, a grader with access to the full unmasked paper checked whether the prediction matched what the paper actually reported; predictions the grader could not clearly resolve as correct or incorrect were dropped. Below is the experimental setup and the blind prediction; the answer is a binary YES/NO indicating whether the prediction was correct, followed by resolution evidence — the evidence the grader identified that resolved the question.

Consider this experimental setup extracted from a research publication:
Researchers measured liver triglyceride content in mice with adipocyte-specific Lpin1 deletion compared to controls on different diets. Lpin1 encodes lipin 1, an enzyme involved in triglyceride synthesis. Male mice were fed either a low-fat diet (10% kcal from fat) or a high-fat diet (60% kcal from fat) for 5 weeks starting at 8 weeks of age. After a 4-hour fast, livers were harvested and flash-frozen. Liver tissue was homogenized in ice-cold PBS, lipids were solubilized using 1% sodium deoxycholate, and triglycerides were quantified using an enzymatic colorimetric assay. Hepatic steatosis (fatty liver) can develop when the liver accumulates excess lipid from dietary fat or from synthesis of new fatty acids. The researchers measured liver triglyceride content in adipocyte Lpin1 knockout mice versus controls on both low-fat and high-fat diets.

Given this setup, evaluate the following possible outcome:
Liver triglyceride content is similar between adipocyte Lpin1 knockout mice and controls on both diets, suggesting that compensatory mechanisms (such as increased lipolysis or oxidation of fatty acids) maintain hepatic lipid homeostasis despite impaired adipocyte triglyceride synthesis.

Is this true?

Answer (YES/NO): NO